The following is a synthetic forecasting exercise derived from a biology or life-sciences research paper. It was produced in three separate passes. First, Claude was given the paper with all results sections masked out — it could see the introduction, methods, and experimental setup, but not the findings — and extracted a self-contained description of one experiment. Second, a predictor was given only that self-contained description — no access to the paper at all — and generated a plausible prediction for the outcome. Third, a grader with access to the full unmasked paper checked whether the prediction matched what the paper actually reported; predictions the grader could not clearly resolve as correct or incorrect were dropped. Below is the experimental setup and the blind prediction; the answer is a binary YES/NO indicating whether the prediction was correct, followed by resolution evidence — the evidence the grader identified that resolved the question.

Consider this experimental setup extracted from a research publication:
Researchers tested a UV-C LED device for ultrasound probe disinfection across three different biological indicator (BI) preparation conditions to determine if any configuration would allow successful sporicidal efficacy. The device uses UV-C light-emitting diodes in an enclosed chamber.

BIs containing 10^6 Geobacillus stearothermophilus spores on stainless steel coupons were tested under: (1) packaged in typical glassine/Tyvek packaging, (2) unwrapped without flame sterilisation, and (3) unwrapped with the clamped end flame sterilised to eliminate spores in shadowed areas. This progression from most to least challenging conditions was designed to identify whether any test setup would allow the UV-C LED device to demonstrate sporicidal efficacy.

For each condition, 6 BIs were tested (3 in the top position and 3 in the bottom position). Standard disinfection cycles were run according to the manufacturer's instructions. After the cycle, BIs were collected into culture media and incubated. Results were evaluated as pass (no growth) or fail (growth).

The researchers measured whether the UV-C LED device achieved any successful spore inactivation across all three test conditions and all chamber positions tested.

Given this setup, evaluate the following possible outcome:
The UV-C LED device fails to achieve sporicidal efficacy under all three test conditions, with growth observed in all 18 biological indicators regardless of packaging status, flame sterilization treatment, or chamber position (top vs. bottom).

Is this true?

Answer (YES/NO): YES